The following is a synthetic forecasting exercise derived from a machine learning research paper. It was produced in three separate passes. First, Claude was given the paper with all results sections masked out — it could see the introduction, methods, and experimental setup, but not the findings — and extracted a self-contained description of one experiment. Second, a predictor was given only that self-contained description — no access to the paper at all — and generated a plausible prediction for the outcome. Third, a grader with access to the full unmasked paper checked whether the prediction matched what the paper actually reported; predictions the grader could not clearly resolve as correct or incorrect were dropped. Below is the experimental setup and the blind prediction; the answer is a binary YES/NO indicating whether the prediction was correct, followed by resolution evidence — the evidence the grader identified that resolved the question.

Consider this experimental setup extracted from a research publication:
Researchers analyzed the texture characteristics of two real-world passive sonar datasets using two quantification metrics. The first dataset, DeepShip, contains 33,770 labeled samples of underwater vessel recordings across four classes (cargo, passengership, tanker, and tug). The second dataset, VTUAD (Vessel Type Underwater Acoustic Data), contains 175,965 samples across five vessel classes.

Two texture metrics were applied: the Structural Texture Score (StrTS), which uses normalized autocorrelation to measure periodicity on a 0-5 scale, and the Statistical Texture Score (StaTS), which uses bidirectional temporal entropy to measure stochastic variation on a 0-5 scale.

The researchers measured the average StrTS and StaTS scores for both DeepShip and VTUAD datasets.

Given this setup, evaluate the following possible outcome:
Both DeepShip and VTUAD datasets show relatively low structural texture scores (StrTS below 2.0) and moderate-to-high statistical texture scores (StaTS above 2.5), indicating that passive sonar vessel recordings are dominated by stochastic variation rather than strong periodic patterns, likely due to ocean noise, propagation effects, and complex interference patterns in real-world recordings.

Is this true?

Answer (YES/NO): NO